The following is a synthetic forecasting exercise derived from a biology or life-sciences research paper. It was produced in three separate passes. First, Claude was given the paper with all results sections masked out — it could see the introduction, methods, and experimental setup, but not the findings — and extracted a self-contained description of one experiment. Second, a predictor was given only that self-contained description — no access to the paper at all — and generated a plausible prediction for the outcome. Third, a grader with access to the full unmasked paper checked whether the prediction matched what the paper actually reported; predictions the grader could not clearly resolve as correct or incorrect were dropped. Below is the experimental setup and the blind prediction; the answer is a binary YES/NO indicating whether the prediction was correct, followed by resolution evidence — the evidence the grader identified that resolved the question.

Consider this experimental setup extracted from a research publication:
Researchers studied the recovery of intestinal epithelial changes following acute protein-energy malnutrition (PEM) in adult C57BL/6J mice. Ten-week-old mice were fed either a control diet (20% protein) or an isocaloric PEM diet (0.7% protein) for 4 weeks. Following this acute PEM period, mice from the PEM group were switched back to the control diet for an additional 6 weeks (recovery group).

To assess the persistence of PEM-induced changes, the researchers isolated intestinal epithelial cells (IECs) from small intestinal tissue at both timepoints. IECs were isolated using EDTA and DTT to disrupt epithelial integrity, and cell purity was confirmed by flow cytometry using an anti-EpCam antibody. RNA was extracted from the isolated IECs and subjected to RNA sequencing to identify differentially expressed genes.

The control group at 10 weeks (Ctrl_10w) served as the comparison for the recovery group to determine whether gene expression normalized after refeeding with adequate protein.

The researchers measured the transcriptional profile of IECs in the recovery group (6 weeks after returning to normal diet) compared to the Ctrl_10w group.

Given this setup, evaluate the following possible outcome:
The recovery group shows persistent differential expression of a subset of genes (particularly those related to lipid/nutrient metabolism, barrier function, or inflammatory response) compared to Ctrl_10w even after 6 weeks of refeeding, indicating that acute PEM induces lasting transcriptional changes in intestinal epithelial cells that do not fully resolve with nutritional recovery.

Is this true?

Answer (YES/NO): YES